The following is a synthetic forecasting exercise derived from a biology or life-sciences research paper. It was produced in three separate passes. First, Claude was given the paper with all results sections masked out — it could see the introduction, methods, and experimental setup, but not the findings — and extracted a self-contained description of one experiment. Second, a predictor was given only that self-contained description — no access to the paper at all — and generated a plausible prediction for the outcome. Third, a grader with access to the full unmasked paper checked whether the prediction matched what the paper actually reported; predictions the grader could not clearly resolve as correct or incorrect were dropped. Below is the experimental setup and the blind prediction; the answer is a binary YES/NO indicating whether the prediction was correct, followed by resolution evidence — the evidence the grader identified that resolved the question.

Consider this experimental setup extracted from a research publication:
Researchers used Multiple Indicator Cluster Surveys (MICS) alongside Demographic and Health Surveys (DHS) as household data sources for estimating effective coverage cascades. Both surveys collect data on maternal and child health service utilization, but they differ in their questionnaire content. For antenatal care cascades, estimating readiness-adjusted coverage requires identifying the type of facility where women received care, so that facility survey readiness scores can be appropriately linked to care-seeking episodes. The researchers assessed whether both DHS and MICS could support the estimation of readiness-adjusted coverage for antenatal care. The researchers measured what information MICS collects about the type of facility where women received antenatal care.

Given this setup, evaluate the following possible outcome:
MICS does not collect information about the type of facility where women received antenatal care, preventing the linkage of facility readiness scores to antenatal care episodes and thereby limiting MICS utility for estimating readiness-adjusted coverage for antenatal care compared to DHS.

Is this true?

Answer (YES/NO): YES